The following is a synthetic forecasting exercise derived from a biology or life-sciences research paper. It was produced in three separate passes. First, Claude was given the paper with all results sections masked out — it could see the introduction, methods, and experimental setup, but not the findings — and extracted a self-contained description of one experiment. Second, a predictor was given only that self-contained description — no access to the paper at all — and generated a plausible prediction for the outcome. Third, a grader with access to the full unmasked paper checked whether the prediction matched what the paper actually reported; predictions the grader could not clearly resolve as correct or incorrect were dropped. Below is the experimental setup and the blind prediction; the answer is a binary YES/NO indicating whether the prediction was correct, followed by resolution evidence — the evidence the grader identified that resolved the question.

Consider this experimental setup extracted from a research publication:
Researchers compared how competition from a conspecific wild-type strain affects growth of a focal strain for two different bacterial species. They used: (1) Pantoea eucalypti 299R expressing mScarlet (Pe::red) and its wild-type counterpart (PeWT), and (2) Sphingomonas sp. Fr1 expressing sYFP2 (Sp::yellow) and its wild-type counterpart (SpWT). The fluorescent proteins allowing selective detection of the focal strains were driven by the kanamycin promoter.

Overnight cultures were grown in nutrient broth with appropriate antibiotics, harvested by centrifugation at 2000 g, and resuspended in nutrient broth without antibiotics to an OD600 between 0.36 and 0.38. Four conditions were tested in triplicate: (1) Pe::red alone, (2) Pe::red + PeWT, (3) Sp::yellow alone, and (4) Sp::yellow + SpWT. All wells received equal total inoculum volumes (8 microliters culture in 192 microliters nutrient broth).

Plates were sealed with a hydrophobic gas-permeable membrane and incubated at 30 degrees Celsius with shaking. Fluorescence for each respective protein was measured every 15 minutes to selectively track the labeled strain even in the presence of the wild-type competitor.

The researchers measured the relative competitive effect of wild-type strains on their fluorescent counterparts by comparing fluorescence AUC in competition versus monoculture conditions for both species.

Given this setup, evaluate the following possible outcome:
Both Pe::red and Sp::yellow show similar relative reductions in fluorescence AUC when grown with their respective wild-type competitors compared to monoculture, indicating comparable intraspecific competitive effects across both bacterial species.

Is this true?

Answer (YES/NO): NO